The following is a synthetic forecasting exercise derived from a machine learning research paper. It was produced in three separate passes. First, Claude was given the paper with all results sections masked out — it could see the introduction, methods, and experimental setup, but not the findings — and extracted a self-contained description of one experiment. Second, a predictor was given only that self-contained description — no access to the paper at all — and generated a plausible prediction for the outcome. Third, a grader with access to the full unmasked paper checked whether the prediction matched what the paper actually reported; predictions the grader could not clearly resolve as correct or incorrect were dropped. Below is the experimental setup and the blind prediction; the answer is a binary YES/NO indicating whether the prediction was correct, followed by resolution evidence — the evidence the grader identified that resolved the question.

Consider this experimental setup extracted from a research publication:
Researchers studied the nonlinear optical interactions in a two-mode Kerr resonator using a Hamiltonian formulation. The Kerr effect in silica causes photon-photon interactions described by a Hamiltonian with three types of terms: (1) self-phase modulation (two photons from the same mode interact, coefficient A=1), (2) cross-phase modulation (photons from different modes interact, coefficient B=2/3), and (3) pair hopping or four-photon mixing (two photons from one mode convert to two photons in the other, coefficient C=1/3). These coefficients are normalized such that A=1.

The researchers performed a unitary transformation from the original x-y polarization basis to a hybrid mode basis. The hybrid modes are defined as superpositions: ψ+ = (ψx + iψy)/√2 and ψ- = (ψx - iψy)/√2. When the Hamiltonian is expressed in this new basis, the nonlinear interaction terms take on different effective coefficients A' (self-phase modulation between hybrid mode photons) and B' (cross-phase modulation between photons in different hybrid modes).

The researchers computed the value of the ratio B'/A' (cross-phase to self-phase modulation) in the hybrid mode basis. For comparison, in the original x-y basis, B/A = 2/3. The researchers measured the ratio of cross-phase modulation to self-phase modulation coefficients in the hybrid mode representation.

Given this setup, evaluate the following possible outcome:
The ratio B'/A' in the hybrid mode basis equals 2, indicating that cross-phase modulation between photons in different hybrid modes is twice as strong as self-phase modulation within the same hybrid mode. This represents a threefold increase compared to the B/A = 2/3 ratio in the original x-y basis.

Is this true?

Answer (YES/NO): YES